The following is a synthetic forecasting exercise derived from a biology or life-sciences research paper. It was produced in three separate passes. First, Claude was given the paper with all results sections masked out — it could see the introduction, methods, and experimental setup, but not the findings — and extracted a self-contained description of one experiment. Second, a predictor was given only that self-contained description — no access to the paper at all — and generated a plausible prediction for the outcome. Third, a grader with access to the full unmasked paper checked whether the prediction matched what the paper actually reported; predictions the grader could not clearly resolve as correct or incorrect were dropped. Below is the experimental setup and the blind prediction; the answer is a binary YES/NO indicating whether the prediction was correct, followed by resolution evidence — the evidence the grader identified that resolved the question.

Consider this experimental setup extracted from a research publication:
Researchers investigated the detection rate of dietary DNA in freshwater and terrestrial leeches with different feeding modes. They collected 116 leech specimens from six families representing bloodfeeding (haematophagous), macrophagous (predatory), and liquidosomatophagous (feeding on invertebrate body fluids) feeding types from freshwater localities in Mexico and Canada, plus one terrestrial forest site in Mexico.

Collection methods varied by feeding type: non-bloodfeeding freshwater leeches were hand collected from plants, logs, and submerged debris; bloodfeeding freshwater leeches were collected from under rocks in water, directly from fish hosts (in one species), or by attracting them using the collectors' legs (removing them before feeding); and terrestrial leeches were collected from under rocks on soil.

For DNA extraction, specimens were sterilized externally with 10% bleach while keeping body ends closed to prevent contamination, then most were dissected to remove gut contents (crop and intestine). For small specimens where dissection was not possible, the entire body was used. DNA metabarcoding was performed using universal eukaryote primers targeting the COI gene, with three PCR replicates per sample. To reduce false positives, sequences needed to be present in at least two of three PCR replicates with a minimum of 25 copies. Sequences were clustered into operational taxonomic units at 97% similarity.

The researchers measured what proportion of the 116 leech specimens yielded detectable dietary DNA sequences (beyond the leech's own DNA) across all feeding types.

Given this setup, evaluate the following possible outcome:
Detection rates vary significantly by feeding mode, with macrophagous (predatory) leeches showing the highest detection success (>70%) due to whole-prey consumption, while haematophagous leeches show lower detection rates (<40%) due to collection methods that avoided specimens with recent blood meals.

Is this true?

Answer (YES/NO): NO